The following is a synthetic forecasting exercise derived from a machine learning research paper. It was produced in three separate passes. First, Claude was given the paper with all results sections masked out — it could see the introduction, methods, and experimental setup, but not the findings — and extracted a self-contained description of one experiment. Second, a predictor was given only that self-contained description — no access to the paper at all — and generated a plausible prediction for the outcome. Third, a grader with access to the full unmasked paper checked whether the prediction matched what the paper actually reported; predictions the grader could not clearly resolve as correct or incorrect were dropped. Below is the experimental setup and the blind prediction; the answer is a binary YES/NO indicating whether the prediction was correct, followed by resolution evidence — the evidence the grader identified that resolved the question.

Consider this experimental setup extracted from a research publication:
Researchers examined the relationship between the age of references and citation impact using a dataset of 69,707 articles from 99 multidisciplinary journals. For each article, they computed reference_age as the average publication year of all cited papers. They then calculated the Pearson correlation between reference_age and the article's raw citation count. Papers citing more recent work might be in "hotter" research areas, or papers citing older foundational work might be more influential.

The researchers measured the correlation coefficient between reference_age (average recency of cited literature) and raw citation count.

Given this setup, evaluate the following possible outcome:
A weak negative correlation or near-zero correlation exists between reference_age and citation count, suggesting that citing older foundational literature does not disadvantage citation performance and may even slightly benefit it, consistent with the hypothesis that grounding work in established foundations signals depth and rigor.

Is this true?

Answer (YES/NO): NO